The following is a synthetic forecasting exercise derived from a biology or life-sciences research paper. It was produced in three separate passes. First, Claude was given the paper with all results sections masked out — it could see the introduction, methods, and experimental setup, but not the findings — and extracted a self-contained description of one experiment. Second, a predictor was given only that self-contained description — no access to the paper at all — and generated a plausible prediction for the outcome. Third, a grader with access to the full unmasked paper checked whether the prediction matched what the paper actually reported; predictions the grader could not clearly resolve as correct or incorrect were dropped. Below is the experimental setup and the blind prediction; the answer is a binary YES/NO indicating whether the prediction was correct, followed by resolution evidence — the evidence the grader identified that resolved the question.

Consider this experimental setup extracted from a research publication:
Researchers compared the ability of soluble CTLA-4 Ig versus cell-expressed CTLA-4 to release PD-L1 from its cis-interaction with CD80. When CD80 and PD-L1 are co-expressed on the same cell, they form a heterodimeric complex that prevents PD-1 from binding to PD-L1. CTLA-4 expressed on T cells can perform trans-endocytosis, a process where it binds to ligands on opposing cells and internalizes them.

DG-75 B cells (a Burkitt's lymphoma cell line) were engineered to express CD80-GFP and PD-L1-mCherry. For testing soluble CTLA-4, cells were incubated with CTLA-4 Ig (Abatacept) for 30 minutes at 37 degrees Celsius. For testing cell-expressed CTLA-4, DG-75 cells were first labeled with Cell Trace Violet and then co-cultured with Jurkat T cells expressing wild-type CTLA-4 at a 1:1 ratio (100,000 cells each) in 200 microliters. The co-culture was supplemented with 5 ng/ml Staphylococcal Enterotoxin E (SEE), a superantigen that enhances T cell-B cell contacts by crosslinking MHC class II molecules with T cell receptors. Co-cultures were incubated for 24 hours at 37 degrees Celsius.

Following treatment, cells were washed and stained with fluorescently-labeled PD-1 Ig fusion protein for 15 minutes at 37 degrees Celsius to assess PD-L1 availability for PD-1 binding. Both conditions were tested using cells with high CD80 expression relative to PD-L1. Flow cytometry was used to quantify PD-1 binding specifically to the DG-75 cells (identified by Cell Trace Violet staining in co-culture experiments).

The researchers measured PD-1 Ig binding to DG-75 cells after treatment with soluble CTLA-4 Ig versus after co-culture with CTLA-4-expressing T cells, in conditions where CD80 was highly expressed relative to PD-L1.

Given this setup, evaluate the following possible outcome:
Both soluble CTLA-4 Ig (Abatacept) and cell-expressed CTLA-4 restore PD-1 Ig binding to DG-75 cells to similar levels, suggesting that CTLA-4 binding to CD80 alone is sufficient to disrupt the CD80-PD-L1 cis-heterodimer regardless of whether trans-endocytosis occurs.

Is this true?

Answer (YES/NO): NO